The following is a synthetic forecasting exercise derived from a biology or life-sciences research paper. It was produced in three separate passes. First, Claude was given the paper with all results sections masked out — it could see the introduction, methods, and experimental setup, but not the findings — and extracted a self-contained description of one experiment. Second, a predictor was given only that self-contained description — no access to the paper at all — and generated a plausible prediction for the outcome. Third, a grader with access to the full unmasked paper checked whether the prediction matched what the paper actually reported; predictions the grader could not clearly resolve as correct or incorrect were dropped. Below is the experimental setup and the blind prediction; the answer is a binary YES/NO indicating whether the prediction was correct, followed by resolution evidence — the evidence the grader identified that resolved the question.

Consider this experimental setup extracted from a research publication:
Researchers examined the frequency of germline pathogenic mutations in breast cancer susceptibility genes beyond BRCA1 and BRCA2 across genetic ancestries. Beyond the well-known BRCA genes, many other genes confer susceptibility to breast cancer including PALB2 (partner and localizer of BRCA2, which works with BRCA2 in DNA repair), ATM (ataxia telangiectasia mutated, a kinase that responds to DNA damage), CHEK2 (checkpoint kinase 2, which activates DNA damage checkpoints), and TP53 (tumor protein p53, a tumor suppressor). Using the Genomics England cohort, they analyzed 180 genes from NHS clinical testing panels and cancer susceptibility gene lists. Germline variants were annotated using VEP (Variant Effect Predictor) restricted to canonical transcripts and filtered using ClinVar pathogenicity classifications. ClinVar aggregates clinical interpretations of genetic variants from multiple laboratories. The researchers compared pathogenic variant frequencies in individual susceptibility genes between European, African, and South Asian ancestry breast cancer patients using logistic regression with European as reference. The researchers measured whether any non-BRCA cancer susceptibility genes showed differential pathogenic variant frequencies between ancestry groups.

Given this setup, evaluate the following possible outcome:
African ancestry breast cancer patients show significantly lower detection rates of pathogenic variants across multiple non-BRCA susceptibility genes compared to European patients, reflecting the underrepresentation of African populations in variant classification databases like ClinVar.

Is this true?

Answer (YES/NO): NO